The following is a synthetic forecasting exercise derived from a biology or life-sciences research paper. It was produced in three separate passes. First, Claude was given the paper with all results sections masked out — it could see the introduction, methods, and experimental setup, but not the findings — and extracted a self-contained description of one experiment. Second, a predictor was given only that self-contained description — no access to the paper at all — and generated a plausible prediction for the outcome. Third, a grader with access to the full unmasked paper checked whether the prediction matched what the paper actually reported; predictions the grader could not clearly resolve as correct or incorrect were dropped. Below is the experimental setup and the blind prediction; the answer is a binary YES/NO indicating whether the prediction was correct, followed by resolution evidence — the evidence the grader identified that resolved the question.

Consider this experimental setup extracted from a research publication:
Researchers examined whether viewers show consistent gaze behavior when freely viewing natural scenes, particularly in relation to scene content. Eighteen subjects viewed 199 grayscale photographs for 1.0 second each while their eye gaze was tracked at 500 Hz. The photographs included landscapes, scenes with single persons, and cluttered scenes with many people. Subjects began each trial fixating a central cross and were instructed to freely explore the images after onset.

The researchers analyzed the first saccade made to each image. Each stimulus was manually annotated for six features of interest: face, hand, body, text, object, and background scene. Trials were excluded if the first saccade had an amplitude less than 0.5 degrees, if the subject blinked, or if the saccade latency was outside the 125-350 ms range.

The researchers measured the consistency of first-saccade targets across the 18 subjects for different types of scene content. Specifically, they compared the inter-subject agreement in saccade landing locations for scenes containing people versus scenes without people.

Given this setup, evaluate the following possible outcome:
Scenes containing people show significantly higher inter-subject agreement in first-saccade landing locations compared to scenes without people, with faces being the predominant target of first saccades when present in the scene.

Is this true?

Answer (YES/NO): YES